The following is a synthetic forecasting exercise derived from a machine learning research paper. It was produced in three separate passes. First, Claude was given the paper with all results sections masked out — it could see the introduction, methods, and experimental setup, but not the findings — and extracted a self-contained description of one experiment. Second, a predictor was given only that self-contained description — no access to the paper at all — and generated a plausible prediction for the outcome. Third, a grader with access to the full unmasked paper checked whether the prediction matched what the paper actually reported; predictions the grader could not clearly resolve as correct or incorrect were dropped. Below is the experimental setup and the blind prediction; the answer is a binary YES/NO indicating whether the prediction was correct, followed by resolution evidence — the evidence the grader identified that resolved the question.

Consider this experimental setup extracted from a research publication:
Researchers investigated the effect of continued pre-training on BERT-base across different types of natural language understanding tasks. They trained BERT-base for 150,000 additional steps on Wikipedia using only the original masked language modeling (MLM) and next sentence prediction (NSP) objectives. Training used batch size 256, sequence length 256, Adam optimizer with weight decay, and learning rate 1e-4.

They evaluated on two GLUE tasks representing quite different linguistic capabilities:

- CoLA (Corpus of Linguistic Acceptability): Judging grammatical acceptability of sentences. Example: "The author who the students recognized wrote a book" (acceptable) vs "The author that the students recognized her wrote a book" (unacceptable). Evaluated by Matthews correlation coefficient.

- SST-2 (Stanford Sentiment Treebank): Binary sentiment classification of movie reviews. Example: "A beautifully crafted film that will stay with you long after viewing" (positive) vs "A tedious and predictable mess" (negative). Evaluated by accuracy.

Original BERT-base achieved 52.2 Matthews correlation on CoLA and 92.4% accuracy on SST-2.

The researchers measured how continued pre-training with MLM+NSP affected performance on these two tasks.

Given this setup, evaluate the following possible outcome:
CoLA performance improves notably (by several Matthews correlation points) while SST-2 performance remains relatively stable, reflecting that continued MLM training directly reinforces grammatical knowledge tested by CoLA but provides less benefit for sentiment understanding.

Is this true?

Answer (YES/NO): NO